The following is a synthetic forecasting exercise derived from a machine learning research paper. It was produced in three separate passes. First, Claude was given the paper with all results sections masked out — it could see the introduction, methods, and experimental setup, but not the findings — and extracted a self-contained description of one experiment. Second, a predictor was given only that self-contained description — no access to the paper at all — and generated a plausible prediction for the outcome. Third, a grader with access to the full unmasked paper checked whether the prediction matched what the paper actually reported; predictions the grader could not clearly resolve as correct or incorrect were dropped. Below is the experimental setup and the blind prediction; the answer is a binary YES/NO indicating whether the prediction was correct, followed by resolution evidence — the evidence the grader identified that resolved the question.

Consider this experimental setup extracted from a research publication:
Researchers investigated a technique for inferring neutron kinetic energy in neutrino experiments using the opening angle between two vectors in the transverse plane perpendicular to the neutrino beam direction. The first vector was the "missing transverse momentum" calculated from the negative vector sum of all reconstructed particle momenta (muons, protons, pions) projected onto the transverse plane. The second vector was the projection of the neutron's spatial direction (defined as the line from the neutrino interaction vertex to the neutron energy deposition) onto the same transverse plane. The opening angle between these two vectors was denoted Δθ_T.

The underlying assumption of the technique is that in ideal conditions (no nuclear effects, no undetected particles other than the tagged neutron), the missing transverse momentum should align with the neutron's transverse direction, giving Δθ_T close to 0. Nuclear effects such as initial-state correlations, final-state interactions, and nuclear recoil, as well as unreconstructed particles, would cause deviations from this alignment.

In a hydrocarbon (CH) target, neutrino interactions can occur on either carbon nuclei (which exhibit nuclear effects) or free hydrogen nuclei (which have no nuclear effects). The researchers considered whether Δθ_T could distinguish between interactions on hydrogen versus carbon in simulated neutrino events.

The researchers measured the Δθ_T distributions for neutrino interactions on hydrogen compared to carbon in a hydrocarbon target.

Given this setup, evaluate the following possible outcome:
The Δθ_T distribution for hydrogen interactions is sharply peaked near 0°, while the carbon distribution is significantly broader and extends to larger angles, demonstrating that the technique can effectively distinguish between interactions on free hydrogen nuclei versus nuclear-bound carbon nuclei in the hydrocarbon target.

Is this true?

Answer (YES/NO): NO